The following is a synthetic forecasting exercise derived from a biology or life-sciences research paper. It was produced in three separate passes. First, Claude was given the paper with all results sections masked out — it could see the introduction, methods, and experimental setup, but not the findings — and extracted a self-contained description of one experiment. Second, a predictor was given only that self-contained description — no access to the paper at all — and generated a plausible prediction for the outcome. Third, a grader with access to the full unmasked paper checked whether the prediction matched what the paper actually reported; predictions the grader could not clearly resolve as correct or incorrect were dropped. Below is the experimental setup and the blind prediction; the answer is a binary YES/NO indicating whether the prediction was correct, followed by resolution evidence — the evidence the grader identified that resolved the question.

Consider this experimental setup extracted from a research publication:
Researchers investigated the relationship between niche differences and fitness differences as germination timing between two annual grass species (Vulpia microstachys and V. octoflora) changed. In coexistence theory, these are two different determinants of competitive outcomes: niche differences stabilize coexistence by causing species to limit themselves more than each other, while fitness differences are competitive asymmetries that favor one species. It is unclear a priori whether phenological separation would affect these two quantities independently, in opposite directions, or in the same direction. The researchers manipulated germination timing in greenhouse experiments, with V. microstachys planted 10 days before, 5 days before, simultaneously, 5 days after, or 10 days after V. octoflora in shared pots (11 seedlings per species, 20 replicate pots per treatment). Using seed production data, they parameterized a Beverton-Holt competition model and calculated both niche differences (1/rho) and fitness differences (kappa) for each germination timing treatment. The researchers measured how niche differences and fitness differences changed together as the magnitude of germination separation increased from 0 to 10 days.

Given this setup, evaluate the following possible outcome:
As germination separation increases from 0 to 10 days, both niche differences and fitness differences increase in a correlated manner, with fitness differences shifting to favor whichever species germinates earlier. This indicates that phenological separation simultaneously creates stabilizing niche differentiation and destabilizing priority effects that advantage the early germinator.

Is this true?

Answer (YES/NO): YES